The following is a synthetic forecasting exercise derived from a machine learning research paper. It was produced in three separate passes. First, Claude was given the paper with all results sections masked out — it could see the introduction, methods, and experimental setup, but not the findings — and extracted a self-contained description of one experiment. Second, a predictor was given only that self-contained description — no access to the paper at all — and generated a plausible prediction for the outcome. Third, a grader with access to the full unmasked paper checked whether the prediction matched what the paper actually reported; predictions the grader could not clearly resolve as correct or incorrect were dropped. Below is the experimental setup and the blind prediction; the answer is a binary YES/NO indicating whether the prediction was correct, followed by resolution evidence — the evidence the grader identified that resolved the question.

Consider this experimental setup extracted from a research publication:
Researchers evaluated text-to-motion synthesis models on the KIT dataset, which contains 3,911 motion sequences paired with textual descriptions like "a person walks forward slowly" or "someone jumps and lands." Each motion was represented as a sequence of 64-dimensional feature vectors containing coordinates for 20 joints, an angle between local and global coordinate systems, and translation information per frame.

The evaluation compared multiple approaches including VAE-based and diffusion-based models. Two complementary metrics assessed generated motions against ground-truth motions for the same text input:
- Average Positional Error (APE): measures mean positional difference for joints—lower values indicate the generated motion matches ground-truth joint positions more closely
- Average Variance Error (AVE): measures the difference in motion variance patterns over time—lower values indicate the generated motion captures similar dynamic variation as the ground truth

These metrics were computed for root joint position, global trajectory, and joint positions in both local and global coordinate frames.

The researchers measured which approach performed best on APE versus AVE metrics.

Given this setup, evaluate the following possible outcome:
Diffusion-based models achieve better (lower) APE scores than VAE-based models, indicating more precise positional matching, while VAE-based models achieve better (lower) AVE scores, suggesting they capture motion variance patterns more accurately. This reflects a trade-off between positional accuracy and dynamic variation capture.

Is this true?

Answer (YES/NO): YES